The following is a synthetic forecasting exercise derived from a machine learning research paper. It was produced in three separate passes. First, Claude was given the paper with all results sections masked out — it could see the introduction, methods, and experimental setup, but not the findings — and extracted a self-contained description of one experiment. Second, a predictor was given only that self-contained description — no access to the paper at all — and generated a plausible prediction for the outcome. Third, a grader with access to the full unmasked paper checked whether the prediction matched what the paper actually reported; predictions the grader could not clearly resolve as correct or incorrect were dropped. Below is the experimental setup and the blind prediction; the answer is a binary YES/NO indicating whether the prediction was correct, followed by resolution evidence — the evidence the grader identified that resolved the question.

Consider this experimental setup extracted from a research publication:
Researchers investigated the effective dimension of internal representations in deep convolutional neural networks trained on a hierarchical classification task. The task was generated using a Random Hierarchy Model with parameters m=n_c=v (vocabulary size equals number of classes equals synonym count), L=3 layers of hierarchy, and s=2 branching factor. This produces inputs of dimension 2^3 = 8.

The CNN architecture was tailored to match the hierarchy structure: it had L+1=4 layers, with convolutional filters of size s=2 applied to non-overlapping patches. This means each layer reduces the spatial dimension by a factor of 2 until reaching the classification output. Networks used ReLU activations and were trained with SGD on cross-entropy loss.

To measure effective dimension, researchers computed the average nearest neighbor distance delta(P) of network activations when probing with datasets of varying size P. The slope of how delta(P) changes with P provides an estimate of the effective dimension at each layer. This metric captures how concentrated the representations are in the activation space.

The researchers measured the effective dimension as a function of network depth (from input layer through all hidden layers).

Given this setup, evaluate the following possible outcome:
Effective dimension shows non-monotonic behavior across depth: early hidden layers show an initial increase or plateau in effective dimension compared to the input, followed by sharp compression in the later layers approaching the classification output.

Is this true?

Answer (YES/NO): NO